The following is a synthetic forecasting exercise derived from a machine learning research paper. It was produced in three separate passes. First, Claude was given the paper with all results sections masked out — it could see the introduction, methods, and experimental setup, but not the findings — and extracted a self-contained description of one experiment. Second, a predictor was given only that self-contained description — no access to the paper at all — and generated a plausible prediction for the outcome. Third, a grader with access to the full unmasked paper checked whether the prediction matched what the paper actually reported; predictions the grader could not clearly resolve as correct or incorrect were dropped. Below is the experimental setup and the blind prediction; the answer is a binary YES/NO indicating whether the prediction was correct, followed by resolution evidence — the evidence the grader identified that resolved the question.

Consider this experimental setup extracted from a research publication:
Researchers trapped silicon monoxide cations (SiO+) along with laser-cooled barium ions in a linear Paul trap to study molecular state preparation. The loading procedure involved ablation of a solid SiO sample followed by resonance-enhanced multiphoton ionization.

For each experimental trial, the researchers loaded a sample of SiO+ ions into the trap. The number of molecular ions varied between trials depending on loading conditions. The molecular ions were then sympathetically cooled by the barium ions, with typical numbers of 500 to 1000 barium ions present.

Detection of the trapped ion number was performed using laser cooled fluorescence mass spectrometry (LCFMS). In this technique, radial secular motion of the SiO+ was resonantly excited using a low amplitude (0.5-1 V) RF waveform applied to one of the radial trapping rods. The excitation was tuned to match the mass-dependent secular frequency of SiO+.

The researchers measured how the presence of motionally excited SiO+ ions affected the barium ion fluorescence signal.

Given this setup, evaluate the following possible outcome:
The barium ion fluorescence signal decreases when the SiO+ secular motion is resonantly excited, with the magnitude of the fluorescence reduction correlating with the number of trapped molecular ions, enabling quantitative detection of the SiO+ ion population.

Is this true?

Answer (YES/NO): YES